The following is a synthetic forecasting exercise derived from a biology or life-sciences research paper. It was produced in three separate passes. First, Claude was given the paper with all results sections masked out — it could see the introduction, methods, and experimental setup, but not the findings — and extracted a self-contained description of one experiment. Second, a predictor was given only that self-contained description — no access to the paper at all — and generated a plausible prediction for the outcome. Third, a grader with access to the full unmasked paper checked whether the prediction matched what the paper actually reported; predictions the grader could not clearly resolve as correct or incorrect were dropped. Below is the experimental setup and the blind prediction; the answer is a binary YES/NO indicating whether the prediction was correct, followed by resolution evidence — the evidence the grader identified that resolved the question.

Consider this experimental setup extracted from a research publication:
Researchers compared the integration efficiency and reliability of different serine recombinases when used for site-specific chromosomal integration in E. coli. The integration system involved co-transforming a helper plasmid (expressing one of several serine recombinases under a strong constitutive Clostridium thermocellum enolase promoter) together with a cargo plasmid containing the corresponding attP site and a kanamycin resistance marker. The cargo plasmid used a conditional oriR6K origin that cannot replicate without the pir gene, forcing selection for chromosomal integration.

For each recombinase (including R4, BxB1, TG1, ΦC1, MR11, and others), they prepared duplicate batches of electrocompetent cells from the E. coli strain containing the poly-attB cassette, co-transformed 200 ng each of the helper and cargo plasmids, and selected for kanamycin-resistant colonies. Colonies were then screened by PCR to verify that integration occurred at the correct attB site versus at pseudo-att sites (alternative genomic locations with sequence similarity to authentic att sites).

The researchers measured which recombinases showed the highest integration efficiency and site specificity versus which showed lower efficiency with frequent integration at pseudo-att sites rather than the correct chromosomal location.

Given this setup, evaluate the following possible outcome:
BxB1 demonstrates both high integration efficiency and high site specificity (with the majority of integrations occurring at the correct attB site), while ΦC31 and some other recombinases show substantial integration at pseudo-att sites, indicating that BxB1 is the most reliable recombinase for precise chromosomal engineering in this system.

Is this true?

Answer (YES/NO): NO